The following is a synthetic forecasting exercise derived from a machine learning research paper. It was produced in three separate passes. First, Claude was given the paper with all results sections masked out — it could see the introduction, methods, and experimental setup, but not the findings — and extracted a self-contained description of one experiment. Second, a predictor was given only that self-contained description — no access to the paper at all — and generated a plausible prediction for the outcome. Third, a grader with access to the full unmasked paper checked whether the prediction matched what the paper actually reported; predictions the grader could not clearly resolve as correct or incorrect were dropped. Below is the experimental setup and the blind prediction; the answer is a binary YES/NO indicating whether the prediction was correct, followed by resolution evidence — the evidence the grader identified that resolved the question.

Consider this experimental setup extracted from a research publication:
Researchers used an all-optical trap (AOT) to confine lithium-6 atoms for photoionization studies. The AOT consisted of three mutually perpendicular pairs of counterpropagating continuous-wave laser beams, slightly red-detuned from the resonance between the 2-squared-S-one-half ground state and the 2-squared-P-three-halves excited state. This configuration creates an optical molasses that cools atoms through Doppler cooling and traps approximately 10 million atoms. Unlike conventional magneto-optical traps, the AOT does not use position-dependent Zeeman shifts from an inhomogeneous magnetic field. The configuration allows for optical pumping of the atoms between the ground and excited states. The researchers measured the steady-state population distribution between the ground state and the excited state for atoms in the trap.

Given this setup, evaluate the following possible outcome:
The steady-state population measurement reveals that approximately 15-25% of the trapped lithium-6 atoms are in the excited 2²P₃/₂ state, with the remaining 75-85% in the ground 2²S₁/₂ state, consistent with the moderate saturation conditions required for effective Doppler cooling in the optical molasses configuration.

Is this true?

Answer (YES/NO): YES